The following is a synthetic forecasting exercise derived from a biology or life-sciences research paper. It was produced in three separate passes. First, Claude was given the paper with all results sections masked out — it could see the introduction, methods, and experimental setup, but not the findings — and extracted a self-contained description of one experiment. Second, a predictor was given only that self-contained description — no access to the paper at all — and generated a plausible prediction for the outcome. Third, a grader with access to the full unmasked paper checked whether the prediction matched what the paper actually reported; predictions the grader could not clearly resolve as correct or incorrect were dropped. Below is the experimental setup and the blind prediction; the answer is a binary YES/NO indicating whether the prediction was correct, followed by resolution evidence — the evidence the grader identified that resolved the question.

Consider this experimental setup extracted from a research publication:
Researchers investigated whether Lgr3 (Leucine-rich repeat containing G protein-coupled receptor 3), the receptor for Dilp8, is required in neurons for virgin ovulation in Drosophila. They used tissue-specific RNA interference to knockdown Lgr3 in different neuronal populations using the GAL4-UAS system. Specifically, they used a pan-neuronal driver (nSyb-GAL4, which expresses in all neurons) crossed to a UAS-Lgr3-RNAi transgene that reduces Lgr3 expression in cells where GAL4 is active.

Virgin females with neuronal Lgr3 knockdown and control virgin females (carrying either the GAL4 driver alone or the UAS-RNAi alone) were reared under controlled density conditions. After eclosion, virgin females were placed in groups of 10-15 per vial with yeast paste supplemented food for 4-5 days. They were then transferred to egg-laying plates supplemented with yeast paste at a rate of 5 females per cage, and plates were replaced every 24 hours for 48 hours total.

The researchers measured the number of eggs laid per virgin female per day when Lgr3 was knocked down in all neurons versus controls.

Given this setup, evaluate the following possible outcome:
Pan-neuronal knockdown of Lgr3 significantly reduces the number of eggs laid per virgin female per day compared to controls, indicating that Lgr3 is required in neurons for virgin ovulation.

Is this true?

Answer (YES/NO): YES